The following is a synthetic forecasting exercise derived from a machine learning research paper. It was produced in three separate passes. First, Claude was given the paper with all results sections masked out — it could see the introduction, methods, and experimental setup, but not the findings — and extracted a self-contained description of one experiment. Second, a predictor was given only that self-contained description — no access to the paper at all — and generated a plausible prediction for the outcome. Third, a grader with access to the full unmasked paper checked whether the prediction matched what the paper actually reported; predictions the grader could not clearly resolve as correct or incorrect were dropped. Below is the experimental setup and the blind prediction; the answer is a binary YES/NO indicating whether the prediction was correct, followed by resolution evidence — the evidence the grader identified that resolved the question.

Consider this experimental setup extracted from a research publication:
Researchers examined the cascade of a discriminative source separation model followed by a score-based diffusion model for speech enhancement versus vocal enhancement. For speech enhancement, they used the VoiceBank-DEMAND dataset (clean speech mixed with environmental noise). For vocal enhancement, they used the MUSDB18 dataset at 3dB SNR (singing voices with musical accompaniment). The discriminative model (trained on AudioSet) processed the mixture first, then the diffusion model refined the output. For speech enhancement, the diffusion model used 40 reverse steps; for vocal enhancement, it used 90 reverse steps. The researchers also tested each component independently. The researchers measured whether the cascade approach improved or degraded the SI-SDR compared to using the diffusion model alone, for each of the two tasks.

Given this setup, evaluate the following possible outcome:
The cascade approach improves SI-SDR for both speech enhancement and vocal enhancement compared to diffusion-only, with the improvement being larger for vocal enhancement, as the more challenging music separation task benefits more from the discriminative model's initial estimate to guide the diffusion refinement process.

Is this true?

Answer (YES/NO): NO